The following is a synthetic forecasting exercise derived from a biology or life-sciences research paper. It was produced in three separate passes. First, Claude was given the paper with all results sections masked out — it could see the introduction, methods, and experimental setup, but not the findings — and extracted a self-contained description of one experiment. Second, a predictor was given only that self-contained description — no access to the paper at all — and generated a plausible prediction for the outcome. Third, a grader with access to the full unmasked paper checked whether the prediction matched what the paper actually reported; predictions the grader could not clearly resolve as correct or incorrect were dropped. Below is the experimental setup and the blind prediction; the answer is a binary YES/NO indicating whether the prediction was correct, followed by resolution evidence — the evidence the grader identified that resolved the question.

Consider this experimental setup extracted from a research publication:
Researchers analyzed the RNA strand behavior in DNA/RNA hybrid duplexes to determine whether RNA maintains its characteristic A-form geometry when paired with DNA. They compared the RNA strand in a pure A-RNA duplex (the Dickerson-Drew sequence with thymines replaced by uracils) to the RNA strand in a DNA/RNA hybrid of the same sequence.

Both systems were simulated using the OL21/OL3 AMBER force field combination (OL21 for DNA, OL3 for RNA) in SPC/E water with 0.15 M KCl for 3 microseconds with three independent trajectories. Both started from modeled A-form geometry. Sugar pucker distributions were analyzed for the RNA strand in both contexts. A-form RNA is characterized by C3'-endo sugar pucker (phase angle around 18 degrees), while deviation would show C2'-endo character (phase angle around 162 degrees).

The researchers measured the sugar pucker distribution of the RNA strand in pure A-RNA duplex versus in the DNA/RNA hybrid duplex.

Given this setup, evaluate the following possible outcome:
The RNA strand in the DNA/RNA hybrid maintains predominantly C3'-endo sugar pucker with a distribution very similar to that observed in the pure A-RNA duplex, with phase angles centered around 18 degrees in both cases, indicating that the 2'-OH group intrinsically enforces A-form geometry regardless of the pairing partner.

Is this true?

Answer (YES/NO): YES